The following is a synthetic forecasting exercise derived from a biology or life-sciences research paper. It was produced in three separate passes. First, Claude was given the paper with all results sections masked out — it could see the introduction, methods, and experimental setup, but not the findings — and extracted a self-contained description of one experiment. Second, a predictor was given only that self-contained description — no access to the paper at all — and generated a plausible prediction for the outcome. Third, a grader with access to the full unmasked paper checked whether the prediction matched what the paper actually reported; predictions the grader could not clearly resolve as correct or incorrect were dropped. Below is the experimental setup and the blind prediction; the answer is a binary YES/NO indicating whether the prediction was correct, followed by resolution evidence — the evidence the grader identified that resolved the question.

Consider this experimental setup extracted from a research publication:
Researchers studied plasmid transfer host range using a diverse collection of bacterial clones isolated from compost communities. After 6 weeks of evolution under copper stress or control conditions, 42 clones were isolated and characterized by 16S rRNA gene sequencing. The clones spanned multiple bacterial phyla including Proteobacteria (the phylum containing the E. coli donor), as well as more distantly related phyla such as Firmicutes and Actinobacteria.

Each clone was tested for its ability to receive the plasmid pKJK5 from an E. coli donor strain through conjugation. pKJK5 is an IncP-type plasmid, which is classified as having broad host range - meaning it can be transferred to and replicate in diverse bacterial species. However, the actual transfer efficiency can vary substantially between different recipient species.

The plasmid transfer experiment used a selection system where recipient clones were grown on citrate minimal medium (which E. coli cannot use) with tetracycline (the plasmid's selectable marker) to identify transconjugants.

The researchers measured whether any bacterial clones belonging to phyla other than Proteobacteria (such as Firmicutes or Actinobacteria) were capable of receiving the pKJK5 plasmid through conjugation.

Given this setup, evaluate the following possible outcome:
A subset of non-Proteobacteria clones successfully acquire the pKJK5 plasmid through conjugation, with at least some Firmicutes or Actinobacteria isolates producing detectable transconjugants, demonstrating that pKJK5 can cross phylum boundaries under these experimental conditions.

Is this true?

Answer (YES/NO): YES